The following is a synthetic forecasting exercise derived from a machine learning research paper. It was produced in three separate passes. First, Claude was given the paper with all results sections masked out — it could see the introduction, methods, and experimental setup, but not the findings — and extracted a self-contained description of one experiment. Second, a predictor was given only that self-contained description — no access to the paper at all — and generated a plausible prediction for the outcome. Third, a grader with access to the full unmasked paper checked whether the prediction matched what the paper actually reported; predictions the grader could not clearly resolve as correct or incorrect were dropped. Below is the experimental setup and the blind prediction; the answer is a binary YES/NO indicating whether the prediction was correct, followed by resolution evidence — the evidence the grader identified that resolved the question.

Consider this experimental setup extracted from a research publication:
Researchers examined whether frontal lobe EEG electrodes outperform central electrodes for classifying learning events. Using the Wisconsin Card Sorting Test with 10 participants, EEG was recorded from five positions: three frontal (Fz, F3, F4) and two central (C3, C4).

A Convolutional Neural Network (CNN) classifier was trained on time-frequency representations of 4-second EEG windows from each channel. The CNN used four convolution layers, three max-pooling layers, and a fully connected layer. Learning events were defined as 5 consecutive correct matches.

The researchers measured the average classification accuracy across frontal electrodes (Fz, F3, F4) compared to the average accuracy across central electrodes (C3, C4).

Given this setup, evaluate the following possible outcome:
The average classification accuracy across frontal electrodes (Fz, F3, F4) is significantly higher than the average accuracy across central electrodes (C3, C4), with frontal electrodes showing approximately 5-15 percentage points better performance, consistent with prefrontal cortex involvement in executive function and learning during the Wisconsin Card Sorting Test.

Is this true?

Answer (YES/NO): YES